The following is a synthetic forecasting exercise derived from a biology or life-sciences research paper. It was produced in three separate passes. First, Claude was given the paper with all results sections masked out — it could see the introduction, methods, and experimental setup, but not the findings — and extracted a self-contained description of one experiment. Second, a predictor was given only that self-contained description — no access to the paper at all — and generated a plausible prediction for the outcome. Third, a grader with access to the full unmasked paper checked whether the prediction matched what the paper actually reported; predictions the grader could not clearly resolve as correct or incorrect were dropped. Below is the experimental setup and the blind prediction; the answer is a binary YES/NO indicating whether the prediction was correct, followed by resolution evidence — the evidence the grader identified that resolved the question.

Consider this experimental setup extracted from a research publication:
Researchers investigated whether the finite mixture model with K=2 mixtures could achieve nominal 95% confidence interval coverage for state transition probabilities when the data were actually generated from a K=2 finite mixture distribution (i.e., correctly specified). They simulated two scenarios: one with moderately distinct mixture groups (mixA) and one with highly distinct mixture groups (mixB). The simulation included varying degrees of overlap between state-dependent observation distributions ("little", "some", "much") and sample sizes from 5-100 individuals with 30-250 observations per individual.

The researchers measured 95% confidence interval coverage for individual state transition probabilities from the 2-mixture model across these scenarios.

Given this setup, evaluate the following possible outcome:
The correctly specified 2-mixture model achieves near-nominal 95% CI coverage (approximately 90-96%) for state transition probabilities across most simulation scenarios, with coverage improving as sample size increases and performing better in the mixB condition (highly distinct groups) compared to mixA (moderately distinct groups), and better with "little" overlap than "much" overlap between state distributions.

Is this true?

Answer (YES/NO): NO